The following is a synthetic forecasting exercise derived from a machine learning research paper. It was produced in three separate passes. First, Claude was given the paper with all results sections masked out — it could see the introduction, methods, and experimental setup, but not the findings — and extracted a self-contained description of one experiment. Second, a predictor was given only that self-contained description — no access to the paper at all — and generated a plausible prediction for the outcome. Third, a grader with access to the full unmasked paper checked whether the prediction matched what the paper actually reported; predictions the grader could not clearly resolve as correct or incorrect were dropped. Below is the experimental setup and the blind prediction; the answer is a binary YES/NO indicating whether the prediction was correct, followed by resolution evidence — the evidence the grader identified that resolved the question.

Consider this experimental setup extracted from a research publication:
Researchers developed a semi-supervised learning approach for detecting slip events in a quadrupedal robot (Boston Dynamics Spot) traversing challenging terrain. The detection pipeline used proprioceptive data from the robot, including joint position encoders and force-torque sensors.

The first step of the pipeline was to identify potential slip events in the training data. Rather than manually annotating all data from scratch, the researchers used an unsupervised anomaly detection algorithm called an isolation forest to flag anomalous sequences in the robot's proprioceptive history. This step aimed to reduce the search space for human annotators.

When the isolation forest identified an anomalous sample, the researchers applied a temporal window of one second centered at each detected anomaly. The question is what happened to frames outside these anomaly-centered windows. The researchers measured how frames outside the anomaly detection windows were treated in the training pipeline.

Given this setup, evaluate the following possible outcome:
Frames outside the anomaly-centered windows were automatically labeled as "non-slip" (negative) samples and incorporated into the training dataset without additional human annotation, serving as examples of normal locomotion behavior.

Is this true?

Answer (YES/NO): YES